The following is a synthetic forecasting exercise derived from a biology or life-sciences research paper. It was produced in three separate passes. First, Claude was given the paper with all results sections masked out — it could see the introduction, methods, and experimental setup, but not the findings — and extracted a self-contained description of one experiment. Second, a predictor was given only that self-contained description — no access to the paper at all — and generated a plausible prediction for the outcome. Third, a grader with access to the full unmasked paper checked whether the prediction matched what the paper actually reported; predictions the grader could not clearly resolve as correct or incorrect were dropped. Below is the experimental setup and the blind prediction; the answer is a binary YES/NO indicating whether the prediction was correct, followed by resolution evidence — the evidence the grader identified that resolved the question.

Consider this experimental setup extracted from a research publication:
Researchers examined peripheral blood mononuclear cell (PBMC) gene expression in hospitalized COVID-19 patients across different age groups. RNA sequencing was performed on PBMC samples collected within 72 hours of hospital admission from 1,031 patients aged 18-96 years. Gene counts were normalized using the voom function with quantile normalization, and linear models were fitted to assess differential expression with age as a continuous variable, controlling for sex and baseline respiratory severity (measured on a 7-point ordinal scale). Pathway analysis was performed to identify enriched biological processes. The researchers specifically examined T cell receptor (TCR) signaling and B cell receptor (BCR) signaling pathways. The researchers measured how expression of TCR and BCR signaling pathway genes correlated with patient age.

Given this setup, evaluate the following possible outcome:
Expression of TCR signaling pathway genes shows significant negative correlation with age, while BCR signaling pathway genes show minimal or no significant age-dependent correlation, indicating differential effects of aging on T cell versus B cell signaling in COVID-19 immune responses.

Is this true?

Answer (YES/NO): NO